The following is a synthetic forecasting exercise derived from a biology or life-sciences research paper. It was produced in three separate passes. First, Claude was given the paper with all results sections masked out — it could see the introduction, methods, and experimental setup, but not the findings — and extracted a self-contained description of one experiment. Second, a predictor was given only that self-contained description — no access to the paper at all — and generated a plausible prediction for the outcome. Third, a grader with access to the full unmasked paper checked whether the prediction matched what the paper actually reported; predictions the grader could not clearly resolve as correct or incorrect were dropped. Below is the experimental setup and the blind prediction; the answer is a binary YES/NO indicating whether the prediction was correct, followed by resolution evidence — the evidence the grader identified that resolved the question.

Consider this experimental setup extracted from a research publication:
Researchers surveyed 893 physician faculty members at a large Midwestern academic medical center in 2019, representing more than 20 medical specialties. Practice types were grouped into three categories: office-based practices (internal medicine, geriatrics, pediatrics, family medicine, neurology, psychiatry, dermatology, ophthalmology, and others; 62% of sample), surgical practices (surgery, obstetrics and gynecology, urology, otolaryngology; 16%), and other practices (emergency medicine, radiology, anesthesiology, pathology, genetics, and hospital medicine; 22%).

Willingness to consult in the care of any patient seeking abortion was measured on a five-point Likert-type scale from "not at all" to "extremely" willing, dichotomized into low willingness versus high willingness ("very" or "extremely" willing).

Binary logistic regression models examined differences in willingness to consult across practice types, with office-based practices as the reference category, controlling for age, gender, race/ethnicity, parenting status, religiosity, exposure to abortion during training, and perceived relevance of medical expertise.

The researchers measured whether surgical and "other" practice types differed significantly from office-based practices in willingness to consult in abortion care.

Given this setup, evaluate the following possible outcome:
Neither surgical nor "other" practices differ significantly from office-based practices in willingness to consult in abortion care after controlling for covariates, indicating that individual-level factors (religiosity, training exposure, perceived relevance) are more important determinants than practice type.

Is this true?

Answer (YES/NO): NO